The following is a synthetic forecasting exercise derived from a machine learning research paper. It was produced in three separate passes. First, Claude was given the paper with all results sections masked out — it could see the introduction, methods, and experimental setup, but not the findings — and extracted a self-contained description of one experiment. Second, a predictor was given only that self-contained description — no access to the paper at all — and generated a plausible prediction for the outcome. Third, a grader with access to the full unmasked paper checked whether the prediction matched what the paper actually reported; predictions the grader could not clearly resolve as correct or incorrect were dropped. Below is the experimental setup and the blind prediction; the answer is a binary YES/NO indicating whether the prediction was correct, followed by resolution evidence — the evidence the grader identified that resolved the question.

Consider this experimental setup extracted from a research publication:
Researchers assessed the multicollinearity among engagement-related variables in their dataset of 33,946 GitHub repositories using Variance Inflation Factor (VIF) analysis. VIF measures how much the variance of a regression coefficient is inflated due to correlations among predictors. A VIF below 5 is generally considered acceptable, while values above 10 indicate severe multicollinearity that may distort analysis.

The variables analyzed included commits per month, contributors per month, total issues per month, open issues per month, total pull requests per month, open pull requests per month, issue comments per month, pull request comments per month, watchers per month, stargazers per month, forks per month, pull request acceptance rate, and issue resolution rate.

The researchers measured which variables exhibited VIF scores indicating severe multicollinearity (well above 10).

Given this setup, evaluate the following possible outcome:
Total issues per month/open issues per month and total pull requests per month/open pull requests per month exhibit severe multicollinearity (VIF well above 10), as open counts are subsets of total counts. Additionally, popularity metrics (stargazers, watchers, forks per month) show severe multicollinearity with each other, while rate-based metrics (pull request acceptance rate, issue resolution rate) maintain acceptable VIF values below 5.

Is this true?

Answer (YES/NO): NO